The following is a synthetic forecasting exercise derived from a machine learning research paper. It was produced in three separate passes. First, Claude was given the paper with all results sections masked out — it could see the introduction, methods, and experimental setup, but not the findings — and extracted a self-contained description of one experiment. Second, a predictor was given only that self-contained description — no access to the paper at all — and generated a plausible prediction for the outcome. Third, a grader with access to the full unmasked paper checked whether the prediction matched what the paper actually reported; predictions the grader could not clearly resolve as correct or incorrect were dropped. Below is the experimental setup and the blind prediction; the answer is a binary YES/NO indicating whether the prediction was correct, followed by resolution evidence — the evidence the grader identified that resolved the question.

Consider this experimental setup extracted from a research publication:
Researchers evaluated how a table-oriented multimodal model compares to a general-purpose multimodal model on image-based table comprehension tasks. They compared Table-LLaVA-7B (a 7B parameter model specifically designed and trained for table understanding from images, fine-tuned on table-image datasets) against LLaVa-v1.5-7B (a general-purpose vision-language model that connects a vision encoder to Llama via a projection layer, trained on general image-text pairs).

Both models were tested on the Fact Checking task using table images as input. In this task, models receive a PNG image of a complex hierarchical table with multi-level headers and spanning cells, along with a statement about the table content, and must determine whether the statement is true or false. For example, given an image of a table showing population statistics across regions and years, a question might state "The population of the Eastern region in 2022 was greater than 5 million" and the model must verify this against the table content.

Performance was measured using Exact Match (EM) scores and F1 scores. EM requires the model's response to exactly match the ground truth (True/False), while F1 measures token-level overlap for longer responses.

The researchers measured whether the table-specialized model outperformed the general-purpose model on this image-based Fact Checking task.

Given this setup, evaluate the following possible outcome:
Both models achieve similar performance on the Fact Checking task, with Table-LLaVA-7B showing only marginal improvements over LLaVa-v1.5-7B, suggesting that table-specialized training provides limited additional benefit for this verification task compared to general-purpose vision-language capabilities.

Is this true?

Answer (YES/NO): NO